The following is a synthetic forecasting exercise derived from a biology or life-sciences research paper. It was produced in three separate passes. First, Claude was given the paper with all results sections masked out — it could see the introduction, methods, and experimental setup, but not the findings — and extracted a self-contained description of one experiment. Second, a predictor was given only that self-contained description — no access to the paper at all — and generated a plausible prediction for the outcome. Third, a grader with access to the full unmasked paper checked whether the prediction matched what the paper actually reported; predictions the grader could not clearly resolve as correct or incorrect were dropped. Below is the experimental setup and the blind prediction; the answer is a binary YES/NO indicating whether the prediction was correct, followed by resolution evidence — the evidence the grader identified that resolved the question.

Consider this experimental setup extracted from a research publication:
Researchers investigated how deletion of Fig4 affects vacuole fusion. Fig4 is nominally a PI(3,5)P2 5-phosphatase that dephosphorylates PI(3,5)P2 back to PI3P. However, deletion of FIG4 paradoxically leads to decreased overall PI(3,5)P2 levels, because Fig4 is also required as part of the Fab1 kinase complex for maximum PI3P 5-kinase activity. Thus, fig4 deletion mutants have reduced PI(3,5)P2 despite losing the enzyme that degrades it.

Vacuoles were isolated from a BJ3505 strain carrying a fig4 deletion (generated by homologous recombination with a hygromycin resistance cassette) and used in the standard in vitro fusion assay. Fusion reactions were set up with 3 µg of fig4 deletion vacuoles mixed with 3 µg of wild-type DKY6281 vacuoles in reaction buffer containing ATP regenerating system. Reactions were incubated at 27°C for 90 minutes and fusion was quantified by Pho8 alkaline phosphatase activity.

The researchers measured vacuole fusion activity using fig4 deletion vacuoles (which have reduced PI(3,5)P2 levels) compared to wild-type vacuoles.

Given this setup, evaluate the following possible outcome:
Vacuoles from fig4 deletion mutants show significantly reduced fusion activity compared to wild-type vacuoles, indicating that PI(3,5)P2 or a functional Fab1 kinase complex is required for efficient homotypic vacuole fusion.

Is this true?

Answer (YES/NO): YES